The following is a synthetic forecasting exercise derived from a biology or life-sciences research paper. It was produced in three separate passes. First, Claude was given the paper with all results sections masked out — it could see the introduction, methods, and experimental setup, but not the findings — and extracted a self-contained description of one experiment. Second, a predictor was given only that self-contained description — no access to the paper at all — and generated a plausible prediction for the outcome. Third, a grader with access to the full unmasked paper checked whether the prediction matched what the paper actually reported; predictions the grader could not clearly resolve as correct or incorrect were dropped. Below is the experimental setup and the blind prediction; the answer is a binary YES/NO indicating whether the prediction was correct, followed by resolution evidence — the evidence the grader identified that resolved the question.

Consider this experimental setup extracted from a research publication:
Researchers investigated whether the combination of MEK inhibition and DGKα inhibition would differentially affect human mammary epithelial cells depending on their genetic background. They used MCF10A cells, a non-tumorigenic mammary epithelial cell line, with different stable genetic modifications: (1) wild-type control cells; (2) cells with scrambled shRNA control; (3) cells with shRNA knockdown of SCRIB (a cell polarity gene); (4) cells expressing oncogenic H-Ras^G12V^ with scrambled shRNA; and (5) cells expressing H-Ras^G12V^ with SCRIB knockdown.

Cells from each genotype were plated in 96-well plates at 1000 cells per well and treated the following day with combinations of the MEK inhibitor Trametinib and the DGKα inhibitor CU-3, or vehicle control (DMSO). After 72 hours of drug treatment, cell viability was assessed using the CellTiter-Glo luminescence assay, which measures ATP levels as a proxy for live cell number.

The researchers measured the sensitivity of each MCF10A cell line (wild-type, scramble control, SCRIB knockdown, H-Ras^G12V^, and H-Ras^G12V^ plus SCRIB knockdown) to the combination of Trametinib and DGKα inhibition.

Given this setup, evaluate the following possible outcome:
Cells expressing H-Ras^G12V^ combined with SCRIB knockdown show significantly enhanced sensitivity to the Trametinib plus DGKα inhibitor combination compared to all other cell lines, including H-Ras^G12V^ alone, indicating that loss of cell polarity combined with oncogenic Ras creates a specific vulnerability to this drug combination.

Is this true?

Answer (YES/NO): NO